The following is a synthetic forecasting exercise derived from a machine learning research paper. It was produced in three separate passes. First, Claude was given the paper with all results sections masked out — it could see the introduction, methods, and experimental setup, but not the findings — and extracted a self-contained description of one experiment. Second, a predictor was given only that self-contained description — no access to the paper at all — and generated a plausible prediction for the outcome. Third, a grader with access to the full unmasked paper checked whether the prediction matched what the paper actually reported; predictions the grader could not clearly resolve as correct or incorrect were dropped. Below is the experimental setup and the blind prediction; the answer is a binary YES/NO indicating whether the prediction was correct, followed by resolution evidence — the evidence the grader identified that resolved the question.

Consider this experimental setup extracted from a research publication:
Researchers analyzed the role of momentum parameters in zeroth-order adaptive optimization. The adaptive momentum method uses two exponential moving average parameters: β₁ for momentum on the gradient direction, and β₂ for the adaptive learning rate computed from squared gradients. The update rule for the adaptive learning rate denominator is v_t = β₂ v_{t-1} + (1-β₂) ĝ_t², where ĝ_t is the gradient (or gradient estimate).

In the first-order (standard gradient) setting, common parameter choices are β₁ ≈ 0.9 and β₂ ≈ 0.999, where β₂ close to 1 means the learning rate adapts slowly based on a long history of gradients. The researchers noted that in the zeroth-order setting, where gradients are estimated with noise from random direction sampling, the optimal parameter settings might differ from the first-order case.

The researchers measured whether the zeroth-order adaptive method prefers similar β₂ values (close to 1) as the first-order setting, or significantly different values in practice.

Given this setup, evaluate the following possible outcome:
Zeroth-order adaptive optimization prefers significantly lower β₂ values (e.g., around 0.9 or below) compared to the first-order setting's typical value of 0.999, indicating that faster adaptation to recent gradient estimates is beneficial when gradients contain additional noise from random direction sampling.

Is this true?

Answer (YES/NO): YES